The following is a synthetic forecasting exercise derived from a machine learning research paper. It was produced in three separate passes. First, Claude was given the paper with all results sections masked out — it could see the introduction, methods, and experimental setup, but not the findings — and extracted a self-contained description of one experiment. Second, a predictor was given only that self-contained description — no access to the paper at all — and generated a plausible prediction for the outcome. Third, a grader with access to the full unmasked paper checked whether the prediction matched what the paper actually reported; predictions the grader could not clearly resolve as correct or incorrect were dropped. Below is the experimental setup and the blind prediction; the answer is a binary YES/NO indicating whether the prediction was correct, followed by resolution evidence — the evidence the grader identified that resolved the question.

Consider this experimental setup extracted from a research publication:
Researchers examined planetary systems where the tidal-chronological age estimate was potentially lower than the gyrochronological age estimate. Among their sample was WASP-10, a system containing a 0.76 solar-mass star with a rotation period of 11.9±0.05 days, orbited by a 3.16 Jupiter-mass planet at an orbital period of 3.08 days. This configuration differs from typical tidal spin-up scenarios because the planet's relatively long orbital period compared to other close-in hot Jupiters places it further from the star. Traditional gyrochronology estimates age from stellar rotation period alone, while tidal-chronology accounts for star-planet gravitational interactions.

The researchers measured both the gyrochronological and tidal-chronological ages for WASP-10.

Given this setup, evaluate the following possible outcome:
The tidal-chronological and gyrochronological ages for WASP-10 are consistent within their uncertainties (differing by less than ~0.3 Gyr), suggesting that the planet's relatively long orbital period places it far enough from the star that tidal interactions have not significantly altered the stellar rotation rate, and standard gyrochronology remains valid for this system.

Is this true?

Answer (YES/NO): NO